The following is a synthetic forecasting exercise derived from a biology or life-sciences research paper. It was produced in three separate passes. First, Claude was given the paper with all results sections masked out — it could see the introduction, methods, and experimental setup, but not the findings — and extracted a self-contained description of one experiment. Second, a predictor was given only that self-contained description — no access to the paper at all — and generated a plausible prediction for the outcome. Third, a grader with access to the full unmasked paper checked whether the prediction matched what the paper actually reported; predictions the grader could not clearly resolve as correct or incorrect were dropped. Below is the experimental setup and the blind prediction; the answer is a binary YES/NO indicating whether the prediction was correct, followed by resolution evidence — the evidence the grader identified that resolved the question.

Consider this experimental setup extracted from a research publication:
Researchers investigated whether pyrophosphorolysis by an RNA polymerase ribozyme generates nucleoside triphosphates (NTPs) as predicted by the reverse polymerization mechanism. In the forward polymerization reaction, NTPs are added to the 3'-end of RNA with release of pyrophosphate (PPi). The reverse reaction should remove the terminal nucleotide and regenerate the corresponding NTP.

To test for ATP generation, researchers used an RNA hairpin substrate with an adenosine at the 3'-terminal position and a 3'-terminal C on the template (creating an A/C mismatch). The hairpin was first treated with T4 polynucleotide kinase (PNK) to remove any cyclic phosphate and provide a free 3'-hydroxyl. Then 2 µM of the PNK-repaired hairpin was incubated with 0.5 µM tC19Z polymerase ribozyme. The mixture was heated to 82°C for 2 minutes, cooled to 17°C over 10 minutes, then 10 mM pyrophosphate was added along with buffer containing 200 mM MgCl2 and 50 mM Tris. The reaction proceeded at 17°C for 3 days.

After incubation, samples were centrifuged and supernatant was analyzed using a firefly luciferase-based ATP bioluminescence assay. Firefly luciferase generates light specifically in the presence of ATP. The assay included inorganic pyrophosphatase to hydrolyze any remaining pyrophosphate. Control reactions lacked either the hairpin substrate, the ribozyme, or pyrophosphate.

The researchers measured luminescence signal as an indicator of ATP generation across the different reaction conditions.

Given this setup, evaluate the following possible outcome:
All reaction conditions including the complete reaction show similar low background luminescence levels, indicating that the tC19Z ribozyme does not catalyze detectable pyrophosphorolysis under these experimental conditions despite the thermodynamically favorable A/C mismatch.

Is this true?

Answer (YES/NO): NO